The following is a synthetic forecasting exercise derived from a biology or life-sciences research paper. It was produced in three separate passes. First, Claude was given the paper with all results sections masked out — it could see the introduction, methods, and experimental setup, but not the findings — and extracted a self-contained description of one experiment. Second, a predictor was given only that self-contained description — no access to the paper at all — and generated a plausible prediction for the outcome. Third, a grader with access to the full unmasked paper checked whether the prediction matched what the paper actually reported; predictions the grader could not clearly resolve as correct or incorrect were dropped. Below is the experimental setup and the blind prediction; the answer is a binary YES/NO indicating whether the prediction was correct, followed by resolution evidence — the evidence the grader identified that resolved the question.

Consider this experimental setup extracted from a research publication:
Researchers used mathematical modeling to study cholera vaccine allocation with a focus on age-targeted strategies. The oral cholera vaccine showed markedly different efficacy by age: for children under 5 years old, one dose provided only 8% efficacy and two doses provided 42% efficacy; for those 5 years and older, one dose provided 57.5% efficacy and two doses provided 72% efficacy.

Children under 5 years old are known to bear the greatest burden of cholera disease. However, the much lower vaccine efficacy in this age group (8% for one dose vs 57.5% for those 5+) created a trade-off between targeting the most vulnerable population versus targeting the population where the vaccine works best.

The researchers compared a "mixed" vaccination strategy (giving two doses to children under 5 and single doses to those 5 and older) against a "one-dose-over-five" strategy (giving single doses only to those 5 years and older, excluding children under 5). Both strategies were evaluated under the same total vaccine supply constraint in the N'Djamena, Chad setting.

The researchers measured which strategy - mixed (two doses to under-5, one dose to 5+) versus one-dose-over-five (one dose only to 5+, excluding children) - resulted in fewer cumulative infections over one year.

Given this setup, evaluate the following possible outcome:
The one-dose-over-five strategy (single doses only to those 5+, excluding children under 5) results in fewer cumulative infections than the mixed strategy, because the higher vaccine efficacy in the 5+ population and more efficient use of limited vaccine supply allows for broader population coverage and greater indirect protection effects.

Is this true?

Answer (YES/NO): YES